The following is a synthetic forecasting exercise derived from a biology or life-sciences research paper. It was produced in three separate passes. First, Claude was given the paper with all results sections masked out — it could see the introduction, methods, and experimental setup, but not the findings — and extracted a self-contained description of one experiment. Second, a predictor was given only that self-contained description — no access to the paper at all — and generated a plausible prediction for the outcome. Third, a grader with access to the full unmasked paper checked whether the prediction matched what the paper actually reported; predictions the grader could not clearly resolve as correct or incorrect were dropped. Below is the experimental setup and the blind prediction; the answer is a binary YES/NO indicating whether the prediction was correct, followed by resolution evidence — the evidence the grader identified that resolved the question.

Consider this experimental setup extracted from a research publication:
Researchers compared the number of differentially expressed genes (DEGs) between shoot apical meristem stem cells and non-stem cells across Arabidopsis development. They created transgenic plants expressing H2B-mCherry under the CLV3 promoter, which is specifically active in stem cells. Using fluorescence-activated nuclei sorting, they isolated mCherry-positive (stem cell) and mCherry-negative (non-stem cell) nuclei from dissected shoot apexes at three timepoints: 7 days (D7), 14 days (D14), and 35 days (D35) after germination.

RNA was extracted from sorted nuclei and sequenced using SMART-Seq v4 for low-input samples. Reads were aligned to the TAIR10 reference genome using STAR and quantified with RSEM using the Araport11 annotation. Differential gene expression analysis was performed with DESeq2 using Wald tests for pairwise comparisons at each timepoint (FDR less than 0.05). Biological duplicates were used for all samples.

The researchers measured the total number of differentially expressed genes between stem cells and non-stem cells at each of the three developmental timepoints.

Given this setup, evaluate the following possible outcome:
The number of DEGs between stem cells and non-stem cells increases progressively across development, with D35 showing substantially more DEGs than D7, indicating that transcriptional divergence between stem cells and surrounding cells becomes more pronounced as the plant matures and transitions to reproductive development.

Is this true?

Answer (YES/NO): NO